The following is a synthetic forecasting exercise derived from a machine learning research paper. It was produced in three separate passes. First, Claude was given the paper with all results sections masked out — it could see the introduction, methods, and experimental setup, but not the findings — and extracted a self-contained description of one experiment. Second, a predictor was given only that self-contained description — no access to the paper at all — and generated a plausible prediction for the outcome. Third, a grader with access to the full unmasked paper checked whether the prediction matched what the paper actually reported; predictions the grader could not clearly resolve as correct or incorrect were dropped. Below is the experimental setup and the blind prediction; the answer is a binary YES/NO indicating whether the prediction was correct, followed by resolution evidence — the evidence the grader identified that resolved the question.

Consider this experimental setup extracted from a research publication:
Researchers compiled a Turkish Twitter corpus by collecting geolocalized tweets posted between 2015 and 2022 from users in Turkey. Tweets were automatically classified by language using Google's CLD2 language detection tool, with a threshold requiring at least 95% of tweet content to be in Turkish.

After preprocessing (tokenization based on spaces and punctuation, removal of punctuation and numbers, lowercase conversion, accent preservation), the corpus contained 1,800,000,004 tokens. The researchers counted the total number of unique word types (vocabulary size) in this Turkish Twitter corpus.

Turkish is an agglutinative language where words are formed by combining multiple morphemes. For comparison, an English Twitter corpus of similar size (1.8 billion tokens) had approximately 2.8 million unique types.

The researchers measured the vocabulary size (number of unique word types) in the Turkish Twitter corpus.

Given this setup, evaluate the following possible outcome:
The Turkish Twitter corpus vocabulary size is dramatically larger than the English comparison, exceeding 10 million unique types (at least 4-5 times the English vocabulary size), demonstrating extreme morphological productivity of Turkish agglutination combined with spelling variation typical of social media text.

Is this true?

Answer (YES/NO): YES